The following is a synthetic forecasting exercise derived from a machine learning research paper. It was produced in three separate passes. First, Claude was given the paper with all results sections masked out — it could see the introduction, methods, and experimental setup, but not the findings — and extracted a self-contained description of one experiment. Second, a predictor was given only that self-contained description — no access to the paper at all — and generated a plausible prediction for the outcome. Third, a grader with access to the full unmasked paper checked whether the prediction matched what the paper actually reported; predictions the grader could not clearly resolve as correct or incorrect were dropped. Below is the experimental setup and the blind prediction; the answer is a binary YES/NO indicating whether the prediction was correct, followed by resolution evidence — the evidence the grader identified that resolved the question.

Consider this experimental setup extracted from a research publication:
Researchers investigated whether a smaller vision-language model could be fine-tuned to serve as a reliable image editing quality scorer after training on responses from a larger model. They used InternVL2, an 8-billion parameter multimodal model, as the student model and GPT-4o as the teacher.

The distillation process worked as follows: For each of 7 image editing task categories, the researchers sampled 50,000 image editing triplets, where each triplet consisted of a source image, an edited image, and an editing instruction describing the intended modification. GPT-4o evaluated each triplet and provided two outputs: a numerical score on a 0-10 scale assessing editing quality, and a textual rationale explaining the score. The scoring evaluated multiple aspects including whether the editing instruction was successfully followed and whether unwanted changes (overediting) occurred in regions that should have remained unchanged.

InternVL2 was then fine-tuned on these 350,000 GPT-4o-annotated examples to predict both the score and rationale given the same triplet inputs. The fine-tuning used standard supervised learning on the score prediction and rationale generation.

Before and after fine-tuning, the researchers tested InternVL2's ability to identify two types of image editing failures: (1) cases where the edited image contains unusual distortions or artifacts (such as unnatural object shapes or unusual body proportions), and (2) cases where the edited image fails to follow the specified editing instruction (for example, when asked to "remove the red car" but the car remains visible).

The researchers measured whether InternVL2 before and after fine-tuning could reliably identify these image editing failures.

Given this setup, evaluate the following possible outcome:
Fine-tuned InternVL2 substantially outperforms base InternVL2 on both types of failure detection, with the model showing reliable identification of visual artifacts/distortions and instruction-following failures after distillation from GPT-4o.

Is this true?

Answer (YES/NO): YES